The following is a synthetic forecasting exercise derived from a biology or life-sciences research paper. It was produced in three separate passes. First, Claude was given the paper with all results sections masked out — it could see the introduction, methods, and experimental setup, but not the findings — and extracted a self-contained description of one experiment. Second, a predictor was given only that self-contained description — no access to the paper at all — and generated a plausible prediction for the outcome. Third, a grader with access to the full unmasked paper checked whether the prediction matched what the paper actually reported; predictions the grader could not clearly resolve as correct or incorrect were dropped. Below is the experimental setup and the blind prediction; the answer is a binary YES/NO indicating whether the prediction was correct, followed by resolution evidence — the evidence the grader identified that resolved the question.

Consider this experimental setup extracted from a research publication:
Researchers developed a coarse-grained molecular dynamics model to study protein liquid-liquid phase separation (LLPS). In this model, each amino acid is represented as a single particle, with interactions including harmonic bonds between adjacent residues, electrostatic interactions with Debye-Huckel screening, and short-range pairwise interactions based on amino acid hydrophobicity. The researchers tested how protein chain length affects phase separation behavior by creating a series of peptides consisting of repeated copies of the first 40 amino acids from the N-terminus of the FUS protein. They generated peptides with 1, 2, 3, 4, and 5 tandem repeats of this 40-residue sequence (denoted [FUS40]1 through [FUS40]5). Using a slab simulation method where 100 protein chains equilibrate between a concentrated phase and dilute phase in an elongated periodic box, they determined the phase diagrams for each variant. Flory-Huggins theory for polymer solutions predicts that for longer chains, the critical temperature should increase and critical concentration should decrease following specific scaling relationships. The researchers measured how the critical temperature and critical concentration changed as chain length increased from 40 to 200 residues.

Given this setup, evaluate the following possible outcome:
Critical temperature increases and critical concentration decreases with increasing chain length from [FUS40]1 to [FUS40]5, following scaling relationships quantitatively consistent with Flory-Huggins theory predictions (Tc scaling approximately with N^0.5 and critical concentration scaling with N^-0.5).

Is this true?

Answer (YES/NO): YES